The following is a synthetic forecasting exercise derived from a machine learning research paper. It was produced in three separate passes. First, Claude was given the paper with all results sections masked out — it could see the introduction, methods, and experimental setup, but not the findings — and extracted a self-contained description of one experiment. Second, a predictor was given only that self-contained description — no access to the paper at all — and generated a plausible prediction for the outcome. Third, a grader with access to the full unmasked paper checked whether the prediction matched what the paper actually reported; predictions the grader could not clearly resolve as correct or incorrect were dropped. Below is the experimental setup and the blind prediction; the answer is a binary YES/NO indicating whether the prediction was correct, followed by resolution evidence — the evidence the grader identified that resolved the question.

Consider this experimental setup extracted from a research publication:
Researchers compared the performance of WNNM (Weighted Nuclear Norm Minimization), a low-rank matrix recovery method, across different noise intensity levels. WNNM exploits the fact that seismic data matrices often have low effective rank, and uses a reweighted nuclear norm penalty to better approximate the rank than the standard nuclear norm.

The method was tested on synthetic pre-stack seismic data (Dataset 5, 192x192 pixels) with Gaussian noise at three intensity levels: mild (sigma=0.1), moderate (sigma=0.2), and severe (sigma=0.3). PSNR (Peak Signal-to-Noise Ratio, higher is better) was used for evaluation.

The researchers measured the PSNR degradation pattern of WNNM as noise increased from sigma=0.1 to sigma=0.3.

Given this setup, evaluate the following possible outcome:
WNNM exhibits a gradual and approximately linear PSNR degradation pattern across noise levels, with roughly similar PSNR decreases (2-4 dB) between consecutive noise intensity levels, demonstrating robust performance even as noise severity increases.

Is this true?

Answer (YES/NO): NO